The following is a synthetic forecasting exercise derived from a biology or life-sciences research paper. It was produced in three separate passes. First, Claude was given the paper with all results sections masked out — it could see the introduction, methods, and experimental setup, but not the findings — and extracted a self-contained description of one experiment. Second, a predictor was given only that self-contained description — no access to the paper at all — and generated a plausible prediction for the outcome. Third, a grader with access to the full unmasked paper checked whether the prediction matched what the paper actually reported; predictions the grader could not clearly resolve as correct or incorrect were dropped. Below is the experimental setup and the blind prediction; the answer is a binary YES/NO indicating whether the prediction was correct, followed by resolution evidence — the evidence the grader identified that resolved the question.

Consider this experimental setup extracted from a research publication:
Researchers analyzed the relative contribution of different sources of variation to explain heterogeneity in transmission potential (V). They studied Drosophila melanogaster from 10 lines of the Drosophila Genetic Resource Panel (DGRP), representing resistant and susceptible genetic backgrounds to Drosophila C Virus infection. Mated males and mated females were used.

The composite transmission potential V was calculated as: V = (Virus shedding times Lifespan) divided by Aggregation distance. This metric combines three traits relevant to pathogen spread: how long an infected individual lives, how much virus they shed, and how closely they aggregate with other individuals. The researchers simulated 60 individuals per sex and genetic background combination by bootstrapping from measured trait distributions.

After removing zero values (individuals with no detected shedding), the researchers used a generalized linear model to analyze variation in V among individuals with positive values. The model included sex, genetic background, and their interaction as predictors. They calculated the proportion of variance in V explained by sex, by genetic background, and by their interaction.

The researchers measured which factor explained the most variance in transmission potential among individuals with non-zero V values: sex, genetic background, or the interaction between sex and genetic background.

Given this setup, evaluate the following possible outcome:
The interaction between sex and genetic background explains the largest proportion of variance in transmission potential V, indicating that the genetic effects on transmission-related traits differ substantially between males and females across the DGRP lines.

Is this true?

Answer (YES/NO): YES